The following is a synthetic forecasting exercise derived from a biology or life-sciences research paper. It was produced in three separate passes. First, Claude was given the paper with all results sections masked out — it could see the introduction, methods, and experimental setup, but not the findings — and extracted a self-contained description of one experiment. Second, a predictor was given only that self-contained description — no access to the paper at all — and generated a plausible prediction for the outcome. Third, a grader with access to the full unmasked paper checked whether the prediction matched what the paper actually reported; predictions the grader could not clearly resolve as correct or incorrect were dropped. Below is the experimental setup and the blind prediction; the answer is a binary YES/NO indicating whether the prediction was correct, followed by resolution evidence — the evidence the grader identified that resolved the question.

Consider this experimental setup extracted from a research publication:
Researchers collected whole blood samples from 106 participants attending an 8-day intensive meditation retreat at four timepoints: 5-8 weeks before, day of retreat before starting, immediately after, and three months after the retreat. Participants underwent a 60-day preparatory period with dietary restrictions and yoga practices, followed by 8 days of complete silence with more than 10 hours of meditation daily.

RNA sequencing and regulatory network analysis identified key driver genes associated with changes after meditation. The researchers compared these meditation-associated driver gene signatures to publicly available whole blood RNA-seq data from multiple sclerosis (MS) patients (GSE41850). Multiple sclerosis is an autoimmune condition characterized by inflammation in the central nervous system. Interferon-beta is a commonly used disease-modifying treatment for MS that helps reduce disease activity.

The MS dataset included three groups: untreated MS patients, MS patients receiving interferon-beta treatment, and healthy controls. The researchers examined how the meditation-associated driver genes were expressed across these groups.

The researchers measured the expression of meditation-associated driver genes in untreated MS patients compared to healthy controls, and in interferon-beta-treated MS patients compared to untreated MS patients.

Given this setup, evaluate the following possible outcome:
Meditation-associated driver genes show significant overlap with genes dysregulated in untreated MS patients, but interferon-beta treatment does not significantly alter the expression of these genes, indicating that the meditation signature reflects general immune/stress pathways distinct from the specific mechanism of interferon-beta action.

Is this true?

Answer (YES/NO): NO